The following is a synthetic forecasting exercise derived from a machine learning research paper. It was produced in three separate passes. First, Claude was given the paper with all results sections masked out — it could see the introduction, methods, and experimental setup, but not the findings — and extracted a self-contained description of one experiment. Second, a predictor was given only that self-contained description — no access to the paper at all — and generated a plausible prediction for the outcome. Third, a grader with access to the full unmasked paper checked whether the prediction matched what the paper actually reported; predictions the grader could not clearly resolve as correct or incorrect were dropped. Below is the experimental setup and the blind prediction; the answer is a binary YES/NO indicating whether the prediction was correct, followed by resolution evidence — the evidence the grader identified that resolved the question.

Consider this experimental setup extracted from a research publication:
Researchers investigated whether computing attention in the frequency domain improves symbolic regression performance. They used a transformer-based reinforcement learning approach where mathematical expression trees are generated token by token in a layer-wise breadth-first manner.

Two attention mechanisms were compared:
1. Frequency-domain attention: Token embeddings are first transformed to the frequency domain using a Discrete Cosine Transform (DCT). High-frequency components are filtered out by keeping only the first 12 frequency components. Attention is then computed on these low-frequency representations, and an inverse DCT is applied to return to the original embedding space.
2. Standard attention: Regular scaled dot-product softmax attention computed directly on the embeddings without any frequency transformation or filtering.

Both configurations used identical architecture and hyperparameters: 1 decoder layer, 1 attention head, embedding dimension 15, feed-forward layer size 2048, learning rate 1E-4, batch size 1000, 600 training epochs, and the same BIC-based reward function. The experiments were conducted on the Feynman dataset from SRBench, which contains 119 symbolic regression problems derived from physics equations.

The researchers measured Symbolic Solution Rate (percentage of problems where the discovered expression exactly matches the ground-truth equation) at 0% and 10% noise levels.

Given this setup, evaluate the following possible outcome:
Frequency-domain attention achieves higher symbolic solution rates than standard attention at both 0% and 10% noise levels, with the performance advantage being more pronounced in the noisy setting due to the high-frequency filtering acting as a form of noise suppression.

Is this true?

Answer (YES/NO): NO